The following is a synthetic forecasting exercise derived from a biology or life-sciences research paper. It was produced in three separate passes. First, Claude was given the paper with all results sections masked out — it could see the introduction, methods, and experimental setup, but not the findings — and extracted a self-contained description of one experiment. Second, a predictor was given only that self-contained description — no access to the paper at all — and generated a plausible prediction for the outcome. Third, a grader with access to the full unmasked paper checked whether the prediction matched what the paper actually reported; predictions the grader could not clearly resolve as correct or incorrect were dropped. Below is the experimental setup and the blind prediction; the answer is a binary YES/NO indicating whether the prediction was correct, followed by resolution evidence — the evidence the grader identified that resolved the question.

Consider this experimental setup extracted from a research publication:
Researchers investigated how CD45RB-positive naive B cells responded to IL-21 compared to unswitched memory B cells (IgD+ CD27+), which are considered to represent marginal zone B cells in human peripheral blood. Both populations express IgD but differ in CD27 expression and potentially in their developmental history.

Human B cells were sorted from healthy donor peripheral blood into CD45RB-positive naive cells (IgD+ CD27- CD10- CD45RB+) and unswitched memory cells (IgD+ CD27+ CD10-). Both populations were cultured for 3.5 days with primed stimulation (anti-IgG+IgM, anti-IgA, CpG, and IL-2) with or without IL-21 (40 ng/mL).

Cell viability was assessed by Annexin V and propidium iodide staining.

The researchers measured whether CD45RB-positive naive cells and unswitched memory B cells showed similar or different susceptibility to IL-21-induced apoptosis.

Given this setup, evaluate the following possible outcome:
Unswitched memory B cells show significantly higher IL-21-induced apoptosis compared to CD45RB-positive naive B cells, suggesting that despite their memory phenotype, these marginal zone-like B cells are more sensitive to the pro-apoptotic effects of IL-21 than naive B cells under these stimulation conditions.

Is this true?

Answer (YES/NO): NO